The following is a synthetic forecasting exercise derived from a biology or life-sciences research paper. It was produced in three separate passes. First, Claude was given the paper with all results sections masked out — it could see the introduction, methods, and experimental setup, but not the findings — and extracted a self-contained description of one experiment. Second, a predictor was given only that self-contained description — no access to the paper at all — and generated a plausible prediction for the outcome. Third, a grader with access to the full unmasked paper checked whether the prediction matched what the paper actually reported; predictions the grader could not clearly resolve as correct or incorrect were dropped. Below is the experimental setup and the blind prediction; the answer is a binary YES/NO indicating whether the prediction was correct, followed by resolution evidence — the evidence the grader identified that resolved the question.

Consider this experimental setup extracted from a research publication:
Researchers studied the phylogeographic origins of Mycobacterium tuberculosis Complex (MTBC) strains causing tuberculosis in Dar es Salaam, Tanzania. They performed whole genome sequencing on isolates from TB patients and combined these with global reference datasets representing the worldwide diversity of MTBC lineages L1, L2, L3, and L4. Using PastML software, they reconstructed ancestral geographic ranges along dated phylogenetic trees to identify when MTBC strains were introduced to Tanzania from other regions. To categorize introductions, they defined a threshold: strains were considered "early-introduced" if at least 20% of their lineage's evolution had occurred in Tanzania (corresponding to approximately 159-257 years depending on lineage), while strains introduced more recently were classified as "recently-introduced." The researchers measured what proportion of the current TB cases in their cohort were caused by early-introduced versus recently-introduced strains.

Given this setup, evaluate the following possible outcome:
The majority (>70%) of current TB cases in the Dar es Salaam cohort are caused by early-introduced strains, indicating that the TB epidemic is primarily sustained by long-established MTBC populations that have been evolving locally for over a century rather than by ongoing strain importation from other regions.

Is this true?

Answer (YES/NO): NO